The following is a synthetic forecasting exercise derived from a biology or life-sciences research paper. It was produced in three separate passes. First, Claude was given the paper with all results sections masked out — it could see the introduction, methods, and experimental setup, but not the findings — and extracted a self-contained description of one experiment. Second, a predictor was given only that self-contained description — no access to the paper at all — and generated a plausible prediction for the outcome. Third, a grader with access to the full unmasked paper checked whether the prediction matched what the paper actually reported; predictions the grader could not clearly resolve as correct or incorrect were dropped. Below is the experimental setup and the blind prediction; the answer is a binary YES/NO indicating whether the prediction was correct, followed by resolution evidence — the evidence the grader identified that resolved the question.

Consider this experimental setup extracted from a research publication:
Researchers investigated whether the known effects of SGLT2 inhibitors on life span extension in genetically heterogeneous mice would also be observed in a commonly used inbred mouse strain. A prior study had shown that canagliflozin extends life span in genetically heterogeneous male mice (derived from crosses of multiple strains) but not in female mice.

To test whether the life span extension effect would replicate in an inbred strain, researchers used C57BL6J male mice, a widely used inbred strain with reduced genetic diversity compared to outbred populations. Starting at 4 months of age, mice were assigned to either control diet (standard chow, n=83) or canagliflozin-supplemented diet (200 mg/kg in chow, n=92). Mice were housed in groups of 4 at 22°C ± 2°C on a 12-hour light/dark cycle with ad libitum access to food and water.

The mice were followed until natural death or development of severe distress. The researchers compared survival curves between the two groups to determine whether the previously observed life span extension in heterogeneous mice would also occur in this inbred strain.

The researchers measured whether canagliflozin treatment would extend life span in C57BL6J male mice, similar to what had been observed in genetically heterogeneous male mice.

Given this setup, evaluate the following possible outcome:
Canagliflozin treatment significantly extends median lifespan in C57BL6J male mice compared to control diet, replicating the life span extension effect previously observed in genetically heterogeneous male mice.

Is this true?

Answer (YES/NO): YES